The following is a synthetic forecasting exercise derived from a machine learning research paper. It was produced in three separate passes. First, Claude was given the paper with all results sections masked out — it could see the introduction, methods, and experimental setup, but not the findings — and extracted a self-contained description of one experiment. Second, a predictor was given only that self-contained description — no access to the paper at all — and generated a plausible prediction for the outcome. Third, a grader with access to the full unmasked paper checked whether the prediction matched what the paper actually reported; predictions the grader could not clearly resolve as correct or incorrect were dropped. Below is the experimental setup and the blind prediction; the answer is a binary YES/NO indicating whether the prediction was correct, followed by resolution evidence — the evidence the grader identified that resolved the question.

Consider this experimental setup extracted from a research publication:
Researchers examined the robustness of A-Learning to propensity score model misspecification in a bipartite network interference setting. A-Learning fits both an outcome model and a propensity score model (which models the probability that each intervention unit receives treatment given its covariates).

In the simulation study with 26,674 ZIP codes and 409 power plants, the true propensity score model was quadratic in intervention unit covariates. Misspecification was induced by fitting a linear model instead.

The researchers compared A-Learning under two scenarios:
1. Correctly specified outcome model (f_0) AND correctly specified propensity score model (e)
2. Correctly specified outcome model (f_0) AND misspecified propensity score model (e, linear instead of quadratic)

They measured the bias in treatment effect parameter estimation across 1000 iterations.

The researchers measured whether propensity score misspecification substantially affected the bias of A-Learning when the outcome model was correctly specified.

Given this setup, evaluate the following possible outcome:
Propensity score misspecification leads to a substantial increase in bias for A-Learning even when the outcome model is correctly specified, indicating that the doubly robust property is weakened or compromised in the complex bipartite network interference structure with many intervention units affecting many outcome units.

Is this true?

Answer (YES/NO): NO